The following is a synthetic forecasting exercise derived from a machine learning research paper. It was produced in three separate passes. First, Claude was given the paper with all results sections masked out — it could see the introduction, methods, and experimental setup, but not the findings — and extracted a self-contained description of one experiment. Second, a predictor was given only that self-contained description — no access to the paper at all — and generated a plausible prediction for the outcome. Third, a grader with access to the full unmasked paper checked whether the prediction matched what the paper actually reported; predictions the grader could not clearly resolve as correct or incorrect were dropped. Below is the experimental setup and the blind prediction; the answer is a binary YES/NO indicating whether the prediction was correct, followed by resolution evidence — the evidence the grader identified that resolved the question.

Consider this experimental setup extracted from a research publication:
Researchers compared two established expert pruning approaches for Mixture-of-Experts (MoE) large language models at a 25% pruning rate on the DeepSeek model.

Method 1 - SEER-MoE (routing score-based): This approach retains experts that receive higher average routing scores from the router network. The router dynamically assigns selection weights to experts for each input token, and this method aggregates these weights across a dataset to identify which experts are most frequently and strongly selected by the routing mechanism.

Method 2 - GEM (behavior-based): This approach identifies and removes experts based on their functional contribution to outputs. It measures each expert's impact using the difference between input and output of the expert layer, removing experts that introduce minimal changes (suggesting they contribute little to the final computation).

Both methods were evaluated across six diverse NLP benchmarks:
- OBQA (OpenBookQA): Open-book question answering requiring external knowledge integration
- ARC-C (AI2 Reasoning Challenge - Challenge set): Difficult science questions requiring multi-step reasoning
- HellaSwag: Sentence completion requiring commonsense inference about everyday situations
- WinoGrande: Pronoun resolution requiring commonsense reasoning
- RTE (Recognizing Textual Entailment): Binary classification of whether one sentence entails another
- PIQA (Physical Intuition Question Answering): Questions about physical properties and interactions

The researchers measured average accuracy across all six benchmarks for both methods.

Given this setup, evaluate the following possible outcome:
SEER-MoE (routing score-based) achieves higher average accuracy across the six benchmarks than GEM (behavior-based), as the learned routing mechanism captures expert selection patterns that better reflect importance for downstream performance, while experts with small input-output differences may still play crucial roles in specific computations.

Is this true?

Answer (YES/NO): YES